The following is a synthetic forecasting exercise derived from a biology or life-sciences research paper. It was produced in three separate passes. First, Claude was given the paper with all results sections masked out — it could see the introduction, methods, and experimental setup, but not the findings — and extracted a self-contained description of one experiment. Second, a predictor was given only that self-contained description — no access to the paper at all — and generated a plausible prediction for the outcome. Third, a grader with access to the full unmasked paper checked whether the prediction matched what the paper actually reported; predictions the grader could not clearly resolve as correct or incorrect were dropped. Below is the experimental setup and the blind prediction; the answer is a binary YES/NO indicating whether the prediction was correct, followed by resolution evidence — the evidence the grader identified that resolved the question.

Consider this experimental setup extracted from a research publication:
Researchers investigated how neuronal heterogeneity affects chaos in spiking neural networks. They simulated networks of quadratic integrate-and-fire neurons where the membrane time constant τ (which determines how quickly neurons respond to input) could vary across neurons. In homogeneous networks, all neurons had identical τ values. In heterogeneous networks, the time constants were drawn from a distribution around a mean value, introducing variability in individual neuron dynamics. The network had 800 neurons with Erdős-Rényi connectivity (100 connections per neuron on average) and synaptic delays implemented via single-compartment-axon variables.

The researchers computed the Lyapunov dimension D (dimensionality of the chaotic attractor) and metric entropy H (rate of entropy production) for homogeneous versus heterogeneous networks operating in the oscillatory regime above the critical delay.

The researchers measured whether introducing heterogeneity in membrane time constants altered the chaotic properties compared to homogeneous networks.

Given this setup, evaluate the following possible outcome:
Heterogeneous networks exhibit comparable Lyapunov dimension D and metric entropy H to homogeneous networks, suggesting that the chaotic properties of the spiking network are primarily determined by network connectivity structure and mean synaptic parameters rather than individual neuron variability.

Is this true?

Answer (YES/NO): NO